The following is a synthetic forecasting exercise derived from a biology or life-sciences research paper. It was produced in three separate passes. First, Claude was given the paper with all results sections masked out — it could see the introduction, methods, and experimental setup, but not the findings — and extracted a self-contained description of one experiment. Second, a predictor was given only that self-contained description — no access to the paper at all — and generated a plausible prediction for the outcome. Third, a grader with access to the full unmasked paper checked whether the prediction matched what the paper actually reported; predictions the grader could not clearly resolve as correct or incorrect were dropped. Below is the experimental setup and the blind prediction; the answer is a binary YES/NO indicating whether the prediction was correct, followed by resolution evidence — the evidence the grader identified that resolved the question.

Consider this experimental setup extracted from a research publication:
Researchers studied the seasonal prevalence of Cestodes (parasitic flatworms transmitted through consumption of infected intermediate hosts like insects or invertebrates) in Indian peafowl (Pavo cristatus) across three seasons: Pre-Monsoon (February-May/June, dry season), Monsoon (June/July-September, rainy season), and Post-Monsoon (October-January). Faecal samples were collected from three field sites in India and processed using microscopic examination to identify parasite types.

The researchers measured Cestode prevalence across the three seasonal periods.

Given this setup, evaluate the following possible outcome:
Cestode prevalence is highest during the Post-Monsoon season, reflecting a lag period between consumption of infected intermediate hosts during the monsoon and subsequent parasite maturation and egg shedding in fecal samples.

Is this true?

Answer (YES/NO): YES